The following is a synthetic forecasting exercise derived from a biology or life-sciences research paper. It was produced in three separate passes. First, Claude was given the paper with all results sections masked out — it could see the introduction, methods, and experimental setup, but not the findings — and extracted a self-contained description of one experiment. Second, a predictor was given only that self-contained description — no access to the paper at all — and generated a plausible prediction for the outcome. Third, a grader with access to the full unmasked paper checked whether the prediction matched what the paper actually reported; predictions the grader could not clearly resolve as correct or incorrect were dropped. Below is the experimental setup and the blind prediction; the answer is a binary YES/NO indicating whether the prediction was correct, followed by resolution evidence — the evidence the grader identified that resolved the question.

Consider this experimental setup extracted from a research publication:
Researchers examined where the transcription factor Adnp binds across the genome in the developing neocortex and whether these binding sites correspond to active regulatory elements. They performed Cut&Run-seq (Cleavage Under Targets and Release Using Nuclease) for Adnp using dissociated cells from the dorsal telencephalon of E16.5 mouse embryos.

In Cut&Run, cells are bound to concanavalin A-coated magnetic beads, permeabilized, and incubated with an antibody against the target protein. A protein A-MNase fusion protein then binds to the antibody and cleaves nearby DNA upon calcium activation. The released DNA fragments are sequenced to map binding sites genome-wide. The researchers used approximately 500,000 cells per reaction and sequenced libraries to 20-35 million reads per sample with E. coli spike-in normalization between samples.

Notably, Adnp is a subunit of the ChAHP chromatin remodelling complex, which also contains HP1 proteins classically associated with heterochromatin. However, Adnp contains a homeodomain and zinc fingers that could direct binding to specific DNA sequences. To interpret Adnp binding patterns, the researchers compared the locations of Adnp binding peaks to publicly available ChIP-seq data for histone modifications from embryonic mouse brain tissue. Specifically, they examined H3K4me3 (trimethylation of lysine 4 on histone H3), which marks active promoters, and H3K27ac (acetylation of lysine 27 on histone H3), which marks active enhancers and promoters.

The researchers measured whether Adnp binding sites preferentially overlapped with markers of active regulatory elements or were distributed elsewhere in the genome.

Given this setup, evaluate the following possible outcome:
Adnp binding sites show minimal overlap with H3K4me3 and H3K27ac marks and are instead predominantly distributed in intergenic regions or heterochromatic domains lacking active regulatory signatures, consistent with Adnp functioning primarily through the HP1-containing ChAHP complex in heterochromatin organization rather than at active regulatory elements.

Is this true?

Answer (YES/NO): NO